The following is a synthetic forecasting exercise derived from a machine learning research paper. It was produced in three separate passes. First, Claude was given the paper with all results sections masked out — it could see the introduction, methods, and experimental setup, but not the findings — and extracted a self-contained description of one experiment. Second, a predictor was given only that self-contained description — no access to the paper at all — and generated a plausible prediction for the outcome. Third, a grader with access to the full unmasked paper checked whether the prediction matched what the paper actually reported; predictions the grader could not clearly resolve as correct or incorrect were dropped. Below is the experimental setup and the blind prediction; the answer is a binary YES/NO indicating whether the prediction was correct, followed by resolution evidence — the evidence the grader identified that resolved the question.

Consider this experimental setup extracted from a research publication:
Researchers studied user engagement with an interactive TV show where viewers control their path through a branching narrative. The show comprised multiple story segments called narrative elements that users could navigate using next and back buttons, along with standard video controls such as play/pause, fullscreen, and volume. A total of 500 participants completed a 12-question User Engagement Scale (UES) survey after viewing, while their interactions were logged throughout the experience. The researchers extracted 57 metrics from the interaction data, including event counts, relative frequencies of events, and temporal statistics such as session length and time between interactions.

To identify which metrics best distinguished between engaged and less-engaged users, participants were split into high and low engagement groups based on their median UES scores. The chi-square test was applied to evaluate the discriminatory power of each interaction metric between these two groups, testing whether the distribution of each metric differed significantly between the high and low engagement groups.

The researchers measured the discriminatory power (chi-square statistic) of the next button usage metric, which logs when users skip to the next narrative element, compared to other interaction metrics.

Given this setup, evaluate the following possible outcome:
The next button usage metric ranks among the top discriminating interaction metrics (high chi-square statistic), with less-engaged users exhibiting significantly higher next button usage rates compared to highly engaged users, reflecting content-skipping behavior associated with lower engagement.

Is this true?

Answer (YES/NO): YES